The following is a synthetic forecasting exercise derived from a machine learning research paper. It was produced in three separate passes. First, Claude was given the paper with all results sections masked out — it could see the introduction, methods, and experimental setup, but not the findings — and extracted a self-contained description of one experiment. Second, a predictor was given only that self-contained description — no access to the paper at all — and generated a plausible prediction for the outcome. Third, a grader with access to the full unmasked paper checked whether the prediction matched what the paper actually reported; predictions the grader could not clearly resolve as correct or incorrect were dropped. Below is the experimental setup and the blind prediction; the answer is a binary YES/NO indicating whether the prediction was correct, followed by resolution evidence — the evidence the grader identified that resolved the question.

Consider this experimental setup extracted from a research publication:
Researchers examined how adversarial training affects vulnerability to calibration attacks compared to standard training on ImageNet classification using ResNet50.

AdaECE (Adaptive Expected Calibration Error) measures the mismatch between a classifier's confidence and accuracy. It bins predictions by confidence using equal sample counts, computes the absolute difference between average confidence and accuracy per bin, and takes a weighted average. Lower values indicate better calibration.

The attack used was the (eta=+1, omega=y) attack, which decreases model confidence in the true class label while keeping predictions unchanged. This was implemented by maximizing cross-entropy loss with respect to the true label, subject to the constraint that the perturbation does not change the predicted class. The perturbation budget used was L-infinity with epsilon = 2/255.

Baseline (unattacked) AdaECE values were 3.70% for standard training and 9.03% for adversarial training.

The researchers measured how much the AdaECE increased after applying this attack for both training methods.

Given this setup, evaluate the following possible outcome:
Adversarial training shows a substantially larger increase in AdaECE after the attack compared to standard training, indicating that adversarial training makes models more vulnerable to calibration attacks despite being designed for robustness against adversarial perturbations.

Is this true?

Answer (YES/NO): NO